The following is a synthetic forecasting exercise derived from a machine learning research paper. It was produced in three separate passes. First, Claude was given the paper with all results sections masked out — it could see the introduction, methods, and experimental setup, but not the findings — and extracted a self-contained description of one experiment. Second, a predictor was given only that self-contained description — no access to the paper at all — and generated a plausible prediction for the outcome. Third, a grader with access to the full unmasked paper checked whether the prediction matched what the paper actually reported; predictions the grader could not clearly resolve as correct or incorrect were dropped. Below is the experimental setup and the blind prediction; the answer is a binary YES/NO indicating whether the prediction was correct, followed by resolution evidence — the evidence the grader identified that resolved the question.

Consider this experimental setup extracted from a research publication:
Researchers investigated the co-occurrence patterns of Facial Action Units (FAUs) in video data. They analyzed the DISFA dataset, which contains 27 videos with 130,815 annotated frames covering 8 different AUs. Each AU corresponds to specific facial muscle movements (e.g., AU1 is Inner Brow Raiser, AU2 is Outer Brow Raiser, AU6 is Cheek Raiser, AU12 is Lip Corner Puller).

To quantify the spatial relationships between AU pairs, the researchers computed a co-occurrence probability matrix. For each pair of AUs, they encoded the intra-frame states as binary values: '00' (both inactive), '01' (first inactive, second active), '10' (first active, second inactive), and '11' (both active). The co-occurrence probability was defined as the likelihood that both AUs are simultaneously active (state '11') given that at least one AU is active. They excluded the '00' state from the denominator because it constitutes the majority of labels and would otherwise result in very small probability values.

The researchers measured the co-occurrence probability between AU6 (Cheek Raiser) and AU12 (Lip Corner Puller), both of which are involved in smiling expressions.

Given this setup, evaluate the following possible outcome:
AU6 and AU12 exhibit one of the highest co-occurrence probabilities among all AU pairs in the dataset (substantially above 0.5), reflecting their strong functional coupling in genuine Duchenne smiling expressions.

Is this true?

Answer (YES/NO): NO